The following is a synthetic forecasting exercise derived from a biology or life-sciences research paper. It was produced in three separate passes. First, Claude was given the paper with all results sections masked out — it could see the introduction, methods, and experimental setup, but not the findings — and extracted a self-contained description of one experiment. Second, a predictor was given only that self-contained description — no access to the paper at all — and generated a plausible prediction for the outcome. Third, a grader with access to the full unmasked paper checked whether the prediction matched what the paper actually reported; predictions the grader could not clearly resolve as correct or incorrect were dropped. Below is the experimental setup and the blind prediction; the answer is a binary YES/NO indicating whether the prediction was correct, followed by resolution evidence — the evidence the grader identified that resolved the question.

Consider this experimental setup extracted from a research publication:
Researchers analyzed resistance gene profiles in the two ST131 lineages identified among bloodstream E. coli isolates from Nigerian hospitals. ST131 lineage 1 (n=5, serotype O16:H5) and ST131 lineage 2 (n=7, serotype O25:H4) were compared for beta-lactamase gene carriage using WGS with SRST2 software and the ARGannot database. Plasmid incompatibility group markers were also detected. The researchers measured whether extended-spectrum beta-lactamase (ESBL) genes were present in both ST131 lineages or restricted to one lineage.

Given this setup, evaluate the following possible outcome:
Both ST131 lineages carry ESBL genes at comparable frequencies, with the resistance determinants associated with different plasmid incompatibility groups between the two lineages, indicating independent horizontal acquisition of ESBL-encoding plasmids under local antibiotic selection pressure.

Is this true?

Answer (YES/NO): NO